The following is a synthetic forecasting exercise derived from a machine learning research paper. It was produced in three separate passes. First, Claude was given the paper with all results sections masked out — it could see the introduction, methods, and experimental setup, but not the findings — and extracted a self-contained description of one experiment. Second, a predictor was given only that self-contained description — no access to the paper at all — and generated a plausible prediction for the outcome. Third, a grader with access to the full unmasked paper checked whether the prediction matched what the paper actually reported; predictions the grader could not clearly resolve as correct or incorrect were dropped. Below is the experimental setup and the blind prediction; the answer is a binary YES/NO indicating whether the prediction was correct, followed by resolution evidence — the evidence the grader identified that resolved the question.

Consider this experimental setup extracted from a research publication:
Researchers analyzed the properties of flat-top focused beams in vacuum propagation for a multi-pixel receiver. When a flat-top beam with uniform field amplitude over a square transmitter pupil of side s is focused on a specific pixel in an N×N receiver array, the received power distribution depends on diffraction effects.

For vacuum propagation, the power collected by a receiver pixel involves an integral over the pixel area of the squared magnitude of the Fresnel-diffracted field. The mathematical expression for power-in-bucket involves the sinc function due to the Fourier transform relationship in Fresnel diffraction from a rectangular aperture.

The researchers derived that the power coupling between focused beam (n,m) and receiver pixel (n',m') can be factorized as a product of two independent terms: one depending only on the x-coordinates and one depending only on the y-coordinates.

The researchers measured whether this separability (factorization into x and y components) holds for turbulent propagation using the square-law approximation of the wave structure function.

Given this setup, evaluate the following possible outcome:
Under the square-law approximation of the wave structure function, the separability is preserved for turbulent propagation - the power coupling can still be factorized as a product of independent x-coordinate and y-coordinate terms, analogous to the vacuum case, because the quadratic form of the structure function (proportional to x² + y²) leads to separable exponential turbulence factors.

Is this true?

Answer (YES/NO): YES